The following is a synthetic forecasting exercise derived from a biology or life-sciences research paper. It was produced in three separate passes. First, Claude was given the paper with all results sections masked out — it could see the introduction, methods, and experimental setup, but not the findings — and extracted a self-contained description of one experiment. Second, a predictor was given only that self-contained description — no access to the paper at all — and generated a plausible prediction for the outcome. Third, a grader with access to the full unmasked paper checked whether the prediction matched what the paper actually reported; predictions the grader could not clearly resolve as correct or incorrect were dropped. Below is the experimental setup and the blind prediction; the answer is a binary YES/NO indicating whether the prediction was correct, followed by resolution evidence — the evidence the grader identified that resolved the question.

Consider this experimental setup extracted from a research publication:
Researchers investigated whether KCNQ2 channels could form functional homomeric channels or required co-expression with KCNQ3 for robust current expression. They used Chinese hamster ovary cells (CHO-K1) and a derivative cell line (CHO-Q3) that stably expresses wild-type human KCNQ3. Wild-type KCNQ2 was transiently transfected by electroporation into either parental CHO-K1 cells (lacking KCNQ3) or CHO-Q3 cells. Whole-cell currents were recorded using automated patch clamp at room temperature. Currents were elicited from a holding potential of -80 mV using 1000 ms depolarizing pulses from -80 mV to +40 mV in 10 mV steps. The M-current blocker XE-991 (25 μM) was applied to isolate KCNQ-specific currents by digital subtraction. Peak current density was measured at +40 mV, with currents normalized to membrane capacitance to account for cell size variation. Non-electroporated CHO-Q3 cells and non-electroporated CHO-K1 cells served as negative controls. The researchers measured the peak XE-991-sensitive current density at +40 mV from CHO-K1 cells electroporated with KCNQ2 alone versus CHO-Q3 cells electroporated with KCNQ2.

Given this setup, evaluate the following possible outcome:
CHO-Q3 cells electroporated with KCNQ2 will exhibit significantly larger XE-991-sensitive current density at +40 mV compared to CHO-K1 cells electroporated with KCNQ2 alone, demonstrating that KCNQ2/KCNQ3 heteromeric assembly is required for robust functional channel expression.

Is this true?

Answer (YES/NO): YES